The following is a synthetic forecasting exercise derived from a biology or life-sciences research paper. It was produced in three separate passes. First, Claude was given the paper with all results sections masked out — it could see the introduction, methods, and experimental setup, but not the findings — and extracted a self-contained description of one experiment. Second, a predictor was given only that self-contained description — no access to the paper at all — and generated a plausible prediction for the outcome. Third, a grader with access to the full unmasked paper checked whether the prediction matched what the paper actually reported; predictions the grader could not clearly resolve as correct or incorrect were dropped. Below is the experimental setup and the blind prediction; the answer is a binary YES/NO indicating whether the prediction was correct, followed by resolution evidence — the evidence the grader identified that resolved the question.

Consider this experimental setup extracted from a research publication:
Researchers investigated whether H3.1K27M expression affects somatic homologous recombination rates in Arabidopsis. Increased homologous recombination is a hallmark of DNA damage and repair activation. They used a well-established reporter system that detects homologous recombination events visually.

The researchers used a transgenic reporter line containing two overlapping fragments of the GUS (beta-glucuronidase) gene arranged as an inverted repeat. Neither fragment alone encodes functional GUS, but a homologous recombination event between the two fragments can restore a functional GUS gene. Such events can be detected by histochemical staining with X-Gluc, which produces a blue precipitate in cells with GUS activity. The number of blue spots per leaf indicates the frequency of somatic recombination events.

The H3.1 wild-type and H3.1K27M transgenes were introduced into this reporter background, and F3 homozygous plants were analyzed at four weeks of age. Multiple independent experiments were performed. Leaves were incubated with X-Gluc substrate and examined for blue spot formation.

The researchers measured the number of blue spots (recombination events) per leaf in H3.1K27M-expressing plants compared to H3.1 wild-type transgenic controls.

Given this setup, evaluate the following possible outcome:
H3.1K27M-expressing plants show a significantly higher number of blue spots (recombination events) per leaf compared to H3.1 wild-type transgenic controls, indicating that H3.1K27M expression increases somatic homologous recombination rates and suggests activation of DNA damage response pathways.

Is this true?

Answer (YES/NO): YES